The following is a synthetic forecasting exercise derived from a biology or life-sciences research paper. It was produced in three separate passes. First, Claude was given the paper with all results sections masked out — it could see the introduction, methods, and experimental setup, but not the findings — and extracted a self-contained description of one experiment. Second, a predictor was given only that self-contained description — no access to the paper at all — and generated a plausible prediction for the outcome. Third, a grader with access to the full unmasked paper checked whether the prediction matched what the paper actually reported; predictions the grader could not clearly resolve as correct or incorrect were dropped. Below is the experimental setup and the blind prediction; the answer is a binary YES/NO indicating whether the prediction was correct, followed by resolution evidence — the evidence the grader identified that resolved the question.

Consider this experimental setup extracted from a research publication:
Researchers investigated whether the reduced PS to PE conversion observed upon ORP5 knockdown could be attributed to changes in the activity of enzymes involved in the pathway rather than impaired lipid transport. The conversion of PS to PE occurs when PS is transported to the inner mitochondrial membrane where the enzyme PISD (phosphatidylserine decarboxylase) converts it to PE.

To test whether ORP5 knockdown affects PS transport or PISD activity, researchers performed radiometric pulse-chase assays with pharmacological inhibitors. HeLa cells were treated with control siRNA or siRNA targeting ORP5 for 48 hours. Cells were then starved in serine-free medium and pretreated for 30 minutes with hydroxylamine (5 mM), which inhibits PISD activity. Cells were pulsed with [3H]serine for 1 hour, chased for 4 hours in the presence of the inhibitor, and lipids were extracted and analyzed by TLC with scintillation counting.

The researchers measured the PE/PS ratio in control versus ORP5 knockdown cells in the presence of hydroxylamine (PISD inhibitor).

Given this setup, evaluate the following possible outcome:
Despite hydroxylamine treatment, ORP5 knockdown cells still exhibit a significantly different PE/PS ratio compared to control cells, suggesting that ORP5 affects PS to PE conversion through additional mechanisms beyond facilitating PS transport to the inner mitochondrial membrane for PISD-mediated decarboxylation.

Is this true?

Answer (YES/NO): NO